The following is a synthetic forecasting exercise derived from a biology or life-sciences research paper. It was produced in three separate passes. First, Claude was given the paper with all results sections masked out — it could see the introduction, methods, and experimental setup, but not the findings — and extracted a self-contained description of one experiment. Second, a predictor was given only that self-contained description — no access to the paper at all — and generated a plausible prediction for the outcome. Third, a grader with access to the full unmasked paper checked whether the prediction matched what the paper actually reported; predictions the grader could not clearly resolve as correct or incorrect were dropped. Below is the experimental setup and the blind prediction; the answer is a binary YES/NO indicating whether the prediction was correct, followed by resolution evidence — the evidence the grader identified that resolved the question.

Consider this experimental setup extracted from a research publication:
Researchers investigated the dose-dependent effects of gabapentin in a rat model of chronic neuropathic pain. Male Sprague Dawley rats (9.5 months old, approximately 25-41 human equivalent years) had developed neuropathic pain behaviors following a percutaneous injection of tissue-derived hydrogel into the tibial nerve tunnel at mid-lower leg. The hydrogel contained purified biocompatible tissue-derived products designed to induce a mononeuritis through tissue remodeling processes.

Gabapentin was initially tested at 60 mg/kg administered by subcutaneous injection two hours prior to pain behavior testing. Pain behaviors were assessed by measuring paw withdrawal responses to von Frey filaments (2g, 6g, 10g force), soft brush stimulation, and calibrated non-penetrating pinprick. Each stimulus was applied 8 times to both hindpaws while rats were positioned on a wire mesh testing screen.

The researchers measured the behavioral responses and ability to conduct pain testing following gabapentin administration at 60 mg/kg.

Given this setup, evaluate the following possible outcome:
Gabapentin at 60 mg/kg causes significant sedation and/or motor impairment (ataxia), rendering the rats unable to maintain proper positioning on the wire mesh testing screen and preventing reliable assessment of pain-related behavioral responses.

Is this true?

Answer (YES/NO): YES